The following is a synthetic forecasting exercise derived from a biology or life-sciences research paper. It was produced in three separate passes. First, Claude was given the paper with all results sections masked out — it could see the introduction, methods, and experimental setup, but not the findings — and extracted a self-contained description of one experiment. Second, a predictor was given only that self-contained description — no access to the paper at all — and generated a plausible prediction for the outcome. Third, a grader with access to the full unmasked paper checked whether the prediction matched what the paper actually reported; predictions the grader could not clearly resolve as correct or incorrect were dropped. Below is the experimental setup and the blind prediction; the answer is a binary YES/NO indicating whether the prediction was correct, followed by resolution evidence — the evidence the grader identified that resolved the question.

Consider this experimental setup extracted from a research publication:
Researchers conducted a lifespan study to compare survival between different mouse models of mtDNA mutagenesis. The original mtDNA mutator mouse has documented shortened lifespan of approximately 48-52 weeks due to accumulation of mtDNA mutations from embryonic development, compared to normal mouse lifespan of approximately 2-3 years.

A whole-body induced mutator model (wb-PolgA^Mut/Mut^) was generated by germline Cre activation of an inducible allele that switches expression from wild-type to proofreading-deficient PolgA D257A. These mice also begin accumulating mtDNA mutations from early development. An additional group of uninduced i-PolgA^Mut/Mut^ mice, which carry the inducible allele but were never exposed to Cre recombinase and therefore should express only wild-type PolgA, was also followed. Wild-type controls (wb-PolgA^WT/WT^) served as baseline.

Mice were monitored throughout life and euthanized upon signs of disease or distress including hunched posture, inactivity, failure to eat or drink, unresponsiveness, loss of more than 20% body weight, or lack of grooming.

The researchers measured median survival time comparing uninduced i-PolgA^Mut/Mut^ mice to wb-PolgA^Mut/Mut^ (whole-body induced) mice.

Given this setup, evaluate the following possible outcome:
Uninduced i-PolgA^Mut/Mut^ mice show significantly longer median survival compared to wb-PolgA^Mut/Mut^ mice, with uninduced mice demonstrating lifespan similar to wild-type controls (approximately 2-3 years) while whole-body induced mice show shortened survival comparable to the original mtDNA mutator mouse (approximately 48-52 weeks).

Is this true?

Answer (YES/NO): YES